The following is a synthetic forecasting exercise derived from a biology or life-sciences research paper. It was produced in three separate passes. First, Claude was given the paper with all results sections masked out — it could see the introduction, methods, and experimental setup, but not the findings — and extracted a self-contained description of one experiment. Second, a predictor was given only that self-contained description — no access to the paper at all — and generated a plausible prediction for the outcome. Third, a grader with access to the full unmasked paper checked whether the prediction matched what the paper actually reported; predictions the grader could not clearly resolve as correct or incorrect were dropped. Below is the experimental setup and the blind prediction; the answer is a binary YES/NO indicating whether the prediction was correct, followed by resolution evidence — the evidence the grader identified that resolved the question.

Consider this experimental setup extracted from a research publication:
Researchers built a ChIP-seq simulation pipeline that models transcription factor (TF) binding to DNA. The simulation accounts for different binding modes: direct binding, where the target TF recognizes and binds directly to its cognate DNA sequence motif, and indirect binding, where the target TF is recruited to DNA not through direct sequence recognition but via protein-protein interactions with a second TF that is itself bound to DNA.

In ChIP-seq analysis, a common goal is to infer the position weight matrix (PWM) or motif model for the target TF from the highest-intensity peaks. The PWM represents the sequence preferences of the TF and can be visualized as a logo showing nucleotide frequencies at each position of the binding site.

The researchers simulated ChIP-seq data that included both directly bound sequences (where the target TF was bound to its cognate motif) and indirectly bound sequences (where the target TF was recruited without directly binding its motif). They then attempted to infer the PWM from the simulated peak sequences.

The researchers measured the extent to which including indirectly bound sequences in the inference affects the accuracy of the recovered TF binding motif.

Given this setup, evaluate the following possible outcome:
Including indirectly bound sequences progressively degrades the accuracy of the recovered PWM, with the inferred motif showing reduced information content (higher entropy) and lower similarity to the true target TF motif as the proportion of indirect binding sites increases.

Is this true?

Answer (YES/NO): NO